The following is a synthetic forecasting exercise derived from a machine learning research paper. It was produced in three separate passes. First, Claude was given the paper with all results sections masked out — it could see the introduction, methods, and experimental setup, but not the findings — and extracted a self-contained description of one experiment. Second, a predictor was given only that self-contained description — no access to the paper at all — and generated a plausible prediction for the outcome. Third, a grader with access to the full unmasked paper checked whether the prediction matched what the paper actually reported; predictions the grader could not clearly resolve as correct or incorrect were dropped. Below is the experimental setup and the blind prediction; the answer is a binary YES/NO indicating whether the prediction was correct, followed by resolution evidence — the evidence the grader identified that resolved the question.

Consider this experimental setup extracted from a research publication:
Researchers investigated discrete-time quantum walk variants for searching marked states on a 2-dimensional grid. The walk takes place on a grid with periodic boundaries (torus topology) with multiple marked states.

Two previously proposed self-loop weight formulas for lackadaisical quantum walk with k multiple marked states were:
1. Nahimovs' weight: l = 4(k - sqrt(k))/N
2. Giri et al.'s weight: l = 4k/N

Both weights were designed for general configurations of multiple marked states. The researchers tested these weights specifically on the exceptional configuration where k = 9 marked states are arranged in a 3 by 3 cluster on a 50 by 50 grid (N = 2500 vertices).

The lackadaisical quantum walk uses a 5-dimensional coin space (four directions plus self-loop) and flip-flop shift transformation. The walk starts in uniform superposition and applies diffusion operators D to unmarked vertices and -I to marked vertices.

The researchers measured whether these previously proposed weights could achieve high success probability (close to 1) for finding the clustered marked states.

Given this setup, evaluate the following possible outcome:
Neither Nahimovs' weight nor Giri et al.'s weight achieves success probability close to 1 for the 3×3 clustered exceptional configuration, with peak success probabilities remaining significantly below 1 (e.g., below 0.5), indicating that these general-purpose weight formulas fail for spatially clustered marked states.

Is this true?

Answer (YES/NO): YES